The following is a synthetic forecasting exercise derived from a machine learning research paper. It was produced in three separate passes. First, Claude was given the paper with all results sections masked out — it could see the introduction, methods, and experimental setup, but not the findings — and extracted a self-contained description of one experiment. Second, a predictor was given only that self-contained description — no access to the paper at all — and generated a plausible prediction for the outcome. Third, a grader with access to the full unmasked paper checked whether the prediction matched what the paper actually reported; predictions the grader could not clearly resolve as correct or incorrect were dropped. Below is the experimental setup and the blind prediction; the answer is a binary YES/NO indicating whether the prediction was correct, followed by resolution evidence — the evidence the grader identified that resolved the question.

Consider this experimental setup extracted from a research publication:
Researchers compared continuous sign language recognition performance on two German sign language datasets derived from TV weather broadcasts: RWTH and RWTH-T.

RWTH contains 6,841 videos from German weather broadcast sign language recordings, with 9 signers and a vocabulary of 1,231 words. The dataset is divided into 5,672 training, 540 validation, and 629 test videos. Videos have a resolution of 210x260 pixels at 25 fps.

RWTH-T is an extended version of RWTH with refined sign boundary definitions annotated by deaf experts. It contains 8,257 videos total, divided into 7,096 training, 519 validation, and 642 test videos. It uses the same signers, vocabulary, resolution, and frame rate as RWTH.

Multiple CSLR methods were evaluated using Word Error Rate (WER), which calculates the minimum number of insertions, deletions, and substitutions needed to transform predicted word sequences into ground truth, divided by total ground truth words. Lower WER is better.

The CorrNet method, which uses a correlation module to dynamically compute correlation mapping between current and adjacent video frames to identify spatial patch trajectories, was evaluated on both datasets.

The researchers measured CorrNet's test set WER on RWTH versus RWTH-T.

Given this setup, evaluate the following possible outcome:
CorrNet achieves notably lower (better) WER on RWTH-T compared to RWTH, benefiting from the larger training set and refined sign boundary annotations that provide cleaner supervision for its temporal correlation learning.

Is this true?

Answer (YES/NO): NO